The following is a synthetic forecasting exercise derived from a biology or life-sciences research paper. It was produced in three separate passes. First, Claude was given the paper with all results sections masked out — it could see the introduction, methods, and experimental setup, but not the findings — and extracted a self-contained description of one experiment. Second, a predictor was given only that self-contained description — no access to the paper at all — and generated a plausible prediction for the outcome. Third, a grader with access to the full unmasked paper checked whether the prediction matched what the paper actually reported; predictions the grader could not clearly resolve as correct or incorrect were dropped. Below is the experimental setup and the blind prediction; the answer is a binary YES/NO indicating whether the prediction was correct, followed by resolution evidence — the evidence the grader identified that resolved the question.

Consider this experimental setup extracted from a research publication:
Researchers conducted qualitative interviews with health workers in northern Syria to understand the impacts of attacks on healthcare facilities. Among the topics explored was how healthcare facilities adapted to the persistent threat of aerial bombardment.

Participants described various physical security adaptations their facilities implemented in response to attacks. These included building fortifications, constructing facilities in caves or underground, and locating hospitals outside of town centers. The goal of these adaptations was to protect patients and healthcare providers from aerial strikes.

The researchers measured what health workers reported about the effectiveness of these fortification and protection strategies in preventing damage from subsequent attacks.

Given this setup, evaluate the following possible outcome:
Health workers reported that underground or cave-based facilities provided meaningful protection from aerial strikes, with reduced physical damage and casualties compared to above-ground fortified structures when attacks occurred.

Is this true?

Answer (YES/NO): NO